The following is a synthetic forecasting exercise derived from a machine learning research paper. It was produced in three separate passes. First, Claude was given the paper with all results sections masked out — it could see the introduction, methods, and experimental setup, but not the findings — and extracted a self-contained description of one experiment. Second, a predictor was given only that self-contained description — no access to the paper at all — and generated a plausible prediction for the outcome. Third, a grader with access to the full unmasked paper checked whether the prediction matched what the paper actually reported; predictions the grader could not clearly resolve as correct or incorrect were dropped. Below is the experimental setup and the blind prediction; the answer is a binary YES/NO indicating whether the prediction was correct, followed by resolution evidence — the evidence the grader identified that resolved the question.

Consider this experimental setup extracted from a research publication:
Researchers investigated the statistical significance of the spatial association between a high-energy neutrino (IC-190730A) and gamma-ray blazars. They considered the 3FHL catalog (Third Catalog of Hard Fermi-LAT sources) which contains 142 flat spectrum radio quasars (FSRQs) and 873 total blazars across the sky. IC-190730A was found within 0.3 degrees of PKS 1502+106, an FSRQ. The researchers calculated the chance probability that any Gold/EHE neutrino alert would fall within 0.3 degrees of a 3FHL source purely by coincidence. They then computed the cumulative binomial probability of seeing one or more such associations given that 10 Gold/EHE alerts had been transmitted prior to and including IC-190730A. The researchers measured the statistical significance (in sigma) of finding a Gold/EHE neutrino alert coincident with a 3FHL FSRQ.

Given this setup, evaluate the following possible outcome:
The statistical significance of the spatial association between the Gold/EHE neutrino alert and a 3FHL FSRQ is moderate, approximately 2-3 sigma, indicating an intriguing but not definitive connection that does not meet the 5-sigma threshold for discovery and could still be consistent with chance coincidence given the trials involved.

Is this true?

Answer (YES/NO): YES